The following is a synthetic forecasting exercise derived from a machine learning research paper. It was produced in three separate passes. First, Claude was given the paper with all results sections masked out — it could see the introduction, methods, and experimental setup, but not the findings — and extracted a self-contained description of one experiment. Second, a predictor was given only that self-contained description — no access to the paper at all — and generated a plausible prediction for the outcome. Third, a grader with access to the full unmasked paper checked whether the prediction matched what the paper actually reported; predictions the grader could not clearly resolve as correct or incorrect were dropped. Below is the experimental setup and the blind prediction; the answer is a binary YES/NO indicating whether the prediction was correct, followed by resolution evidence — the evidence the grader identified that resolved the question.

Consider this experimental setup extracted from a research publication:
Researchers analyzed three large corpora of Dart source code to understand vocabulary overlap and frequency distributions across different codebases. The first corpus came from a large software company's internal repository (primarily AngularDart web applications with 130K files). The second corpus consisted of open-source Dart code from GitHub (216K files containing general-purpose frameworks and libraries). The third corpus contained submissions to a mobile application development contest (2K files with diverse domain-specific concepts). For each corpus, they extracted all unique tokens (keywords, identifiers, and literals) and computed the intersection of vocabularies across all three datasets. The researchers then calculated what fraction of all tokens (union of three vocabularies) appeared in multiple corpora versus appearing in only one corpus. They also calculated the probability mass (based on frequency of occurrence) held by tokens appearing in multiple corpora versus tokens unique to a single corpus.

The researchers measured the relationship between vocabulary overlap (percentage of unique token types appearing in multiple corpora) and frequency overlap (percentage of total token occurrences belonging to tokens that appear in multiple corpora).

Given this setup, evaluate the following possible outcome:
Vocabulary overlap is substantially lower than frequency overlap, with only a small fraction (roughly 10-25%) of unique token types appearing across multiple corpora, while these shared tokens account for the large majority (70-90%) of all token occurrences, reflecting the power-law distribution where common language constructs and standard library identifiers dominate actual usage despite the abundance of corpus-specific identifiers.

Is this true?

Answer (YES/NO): NO